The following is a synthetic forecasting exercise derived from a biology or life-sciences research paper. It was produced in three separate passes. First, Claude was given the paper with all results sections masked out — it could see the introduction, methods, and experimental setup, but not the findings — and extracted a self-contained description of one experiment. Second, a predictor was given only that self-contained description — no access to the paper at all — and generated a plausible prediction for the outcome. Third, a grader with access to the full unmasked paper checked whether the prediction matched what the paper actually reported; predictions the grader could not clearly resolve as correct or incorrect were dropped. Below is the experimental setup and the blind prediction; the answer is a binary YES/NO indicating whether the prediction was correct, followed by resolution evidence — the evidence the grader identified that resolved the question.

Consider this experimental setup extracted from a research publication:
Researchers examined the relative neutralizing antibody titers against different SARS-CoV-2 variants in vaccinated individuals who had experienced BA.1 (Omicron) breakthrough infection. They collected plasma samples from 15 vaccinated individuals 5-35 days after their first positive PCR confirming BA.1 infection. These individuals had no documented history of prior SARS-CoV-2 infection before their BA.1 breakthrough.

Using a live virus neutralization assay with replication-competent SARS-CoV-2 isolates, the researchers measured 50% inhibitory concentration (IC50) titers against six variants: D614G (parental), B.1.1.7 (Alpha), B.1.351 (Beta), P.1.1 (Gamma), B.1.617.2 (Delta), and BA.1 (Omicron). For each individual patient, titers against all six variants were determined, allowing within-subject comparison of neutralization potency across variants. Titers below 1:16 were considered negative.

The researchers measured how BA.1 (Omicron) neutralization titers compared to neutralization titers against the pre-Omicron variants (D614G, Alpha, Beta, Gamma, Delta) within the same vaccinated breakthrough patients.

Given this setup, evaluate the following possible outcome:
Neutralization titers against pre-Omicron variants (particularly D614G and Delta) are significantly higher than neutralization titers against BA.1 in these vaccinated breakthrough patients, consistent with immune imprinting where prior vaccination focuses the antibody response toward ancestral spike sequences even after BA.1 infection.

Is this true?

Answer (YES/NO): YES